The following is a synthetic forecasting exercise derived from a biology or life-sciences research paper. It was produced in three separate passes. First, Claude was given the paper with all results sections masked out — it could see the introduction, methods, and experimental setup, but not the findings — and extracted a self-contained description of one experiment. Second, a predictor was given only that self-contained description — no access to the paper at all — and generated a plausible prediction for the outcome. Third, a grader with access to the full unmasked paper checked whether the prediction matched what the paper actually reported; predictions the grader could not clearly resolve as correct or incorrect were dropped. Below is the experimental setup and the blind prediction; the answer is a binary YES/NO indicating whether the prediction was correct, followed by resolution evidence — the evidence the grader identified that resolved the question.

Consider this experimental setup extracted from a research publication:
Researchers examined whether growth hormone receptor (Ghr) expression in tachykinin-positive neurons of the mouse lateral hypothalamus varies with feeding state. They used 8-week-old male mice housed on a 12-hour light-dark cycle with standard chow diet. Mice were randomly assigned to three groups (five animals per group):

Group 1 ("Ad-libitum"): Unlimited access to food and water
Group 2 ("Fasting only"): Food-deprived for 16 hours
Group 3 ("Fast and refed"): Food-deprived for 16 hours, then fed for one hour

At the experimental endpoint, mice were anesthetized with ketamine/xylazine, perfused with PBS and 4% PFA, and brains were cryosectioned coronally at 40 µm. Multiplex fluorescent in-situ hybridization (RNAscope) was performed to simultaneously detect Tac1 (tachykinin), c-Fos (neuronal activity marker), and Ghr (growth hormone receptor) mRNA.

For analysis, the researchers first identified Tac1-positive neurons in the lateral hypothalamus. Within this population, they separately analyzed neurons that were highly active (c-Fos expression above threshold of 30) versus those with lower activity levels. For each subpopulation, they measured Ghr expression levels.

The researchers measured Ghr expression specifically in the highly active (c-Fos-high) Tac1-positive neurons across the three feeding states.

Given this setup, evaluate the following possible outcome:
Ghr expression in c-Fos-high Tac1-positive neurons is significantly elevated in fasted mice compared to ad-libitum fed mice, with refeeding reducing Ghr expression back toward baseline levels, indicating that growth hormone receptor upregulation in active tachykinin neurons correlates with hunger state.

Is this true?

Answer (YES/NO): NO